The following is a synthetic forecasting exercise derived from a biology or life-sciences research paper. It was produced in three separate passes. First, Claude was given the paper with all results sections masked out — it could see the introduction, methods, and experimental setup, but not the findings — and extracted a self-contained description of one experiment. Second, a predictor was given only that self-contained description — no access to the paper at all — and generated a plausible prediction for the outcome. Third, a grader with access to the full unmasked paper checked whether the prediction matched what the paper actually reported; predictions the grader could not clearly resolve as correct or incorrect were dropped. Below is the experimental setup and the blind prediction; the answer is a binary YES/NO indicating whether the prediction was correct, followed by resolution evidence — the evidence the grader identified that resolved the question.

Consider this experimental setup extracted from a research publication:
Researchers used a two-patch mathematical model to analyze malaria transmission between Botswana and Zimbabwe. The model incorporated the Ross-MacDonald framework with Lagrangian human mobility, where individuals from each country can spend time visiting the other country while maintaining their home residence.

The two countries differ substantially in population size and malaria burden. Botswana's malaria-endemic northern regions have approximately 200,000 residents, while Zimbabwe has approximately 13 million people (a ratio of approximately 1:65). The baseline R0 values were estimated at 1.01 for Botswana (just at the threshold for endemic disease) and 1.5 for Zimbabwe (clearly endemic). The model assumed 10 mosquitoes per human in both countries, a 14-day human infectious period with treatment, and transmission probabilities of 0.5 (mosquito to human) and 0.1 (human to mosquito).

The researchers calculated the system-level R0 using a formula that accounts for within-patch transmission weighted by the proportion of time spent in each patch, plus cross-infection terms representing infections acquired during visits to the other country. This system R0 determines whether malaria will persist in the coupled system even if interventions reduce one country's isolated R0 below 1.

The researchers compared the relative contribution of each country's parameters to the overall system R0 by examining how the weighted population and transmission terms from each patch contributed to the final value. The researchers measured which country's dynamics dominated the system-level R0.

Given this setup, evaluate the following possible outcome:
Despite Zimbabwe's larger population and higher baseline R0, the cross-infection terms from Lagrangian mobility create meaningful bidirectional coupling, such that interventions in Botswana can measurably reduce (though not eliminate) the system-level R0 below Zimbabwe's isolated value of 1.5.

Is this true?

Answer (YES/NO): NO